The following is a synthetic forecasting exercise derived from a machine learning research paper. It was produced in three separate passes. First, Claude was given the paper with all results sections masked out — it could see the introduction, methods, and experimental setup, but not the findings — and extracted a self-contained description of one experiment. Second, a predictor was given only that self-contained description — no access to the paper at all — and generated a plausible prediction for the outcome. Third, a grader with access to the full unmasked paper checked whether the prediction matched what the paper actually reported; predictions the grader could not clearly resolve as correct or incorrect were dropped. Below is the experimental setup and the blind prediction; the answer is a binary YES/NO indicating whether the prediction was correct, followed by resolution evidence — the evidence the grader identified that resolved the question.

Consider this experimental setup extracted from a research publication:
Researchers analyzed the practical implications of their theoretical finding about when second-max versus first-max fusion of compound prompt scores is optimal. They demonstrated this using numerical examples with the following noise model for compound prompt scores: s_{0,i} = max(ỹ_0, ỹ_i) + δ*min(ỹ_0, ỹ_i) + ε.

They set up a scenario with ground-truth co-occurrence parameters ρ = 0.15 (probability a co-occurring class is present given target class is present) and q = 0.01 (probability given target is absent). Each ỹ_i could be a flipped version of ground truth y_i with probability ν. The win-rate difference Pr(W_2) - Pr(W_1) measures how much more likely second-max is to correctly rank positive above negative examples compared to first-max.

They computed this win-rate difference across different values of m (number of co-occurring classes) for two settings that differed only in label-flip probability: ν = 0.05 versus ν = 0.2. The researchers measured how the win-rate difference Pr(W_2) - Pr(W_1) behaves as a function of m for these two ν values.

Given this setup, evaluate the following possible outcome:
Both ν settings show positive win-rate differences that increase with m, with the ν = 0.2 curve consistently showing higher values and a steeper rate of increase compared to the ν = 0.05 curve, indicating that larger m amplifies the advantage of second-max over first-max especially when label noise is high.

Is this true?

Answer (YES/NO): NO